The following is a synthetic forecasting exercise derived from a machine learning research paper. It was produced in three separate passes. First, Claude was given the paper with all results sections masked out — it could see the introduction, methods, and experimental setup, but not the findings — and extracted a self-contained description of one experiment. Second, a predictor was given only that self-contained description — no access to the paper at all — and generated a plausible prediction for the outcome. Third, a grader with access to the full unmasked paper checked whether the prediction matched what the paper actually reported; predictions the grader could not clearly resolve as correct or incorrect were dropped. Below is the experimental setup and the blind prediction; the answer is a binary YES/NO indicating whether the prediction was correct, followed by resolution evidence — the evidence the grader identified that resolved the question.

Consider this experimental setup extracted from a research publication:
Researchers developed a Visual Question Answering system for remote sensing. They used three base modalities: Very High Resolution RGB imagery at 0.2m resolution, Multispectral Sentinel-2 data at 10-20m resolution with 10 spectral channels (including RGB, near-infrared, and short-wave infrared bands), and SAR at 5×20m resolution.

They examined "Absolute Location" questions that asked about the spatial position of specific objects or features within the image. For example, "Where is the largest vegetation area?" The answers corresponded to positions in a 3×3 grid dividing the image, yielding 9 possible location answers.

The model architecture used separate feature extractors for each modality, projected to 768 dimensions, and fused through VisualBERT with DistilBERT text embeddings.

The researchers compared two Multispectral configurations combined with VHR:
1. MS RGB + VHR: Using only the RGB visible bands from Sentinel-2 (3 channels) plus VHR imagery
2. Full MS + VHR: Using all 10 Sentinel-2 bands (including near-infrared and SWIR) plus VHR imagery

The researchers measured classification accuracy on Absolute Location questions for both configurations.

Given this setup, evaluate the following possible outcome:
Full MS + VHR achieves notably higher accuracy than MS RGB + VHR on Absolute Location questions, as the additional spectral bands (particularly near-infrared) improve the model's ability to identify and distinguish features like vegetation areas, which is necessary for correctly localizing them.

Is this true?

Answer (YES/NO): NO